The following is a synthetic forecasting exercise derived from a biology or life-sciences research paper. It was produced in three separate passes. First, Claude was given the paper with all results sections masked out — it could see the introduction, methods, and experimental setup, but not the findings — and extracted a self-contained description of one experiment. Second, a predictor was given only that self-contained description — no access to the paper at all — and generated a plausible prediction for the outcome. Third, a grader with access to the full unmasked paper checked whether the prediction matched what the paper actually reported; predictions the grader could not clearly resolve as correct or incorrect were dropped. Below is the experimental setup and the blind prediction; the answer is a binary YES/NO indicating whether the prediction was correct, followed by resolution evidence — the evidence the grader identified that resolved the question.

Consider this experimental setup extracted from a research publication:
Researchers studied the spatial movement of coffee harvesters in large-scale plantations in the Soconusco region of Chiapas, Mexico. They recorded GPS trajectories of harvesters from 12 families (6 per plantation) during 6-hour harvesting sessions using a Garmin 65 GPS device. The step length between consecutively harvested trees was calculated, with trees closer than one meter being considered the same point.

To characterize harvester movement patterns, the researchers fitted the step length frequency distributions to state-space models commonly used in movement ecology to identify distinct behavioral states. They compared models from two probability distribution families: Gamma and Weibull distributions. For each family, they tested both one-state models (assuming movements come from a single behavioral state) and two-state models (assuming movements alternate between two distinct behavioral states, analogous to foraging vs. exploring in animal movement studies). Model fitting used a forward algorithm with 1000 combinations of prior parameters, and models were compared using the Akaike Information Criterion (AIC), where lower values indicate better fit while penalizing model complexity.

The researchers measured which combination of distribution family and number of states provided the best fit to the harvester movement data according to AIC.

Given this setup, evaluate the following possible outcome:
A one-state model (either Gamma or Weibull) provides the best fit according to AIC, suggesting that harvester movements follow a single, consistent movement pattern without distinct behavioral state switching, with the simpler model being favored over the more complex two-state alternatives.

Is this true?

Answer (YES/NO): NO